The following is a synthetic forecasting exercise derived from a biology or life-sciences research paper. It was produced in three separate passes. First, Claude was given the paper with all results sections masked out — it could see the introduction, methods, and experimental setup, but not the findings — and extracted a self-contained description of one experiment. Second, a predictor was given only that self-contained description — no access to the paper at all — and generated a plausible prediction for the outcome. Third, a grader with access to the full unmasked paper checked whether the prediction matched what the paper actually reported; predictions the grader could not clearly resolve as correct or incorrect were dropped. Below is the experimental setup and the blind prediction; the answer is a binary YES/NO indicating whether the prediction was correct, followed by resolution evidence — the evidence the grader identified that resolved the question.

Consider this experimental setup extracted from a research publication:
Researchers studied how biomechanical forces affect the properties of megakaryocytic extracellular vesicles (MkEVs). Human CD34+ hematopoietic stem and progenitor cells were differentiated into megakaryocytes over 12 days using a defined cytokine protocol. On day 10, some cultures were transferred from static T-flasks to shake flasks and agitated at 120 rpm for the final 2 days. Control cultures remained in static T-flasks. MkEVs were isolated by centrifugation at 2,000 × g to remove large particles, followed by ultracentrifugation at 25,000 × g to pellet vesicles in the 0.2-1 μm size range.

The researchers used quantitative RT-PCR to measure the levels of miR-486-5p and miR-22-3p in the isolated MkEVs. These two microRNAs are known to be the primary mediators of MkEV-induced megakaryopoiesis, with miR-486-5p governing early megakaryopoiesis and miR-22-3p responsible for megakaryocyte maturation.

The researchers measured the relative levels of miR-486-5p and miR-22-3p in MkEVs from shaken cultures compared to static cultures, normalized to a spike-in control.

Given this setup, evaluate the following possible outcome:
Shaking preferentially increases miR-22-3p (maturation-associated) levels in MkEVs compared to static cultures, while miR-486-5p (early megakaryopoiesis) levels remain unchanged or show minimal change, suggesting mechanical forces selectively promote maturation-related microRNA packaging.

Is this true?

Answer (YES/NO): NO